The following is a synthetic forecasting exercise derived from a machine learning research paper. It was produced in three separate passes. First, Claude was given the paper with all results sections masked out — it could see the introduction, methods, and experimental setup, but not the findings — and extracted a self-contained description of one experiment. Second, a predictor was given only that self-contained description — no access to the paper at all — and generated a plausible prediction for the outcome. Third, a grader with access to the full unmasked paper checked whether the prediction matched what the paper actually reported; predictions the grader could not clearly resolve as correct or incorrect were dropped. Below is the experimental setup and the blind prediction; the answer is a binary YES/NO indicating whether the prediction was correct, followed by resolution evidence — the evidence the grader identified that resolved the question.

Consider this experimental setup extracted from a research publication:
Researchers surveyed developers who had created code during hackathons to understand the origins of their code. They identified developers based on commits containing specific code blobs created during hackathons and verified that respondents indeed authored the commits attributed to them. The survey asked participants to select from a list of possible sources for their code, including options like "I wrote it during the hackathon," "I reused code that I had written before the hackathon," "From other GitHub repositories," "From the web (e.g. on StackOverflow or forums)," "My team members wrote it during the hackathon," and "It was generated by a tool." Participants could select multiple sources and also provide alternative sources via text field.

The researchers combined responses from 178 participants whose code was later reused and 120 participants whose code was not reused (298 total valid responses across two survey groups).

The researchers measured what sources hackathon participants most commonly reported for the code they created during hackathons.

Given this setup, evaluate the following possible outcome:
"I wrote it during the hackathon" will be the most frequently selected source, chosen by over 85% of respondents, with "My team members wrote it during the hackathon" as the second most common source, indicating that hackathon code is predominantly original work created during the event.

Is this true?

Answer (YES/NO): NO